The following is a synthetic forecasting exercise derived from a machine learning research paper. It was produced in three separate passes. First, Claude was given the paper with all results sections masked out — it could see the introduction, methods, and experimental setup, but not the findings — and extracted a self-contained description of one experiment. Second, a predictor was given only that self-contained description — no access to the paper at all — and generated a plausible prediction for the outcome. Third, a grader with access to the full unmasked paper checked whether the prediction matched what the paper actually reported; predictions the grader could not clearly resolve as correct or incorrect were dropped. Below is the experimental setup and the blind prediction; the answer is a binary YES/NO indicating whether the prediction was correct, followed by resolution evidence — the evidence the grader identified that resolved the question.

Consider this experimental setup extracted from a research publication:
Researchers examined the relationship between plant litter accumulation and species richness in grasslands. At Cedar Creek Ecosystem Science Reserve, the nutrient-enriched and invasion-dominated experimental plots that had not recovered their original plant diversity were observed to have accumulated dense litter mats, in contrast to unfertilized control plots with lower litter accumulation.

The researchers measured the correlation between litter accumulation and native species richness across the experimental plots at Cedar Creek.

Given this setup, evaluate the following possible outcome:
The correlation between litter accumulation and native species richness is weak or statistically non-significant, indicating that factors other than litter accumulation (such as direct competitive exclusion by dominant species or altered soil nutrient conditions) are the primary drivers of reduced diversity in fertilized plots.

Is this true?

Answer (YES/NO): NO